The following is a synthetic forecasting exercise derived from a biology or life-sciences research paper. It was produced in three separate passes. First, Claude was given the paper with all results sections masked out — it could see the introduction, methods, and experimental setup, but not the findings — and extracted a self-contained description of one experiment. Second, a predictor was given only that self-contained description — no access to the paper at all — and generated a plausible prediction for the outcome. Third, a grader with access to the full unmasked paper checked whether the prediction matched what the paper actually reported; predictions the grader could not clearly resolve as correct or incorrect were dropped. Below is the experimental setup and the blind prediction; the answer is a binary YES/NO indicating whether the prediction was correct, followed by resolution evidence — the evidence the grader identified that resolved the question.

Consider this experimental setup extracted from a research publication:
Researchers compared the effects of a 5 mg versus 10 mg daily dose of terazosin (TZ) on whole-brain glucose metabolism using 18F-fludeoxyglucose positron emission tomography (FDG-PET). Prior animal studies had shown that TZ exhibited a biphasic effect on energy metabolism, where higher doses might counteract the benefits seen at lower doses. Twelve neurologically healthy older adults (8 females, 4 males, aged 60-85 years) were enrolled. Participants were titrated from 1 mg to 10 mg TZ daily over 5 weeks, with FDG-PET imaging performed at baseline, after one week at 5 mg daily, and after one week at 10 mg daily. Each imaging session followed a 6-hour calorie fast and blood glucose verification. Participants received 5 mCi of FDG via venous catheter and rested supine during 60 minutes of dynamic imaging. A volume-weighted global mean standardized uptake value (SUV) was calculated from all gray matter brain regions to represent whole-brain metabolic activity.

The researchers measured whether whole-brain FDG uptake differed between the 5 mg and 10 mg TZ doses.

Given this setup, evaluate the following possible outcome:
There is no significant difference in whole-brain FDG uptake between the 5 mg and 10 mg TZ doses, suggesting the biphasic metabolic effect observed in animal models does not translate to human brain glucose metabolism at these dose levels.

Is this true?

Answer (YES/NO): YES